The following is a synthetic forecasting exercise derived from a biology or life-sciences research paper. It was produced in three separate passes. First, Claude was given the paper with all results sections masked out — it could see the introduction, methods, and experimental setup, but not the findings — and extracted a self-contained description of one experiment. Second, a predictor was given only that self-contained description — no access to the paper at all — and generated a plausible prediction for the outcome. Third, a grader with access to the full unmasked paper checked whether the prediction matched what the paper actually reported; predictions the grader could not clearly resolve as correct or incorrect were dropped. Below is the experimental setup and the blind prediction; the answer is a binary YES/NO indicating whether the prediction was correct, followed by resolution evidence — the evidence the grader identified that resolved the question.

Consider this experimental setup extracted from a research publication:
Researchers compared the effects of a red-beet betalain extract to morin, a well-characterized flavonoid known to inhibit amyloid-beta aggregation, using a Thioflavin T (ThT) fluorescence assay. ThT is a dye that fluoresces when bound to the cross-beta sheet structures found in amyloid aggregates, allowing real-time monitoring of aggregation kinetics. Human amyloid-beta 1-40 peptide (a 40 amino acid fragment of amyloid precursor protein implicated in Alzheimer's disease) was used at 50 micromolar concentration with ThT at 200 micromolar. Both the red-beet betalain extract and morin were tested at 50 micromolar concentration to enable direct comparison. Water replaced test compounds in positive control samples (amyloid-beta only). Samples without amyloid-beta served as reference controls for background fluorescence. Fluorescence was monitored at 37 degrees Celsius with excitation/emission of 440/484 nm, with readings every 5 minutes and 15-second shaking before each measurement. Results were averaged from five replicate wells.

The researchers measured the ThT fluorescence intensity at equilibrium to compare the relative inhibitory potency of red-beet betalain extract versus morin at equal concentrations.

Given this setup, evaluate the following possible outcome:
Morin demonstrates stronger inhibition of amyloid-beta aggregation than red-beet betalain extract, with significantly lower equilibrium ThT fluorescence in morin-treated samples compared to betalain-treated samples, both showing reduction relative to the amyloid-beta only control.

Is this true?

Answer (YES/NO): NO